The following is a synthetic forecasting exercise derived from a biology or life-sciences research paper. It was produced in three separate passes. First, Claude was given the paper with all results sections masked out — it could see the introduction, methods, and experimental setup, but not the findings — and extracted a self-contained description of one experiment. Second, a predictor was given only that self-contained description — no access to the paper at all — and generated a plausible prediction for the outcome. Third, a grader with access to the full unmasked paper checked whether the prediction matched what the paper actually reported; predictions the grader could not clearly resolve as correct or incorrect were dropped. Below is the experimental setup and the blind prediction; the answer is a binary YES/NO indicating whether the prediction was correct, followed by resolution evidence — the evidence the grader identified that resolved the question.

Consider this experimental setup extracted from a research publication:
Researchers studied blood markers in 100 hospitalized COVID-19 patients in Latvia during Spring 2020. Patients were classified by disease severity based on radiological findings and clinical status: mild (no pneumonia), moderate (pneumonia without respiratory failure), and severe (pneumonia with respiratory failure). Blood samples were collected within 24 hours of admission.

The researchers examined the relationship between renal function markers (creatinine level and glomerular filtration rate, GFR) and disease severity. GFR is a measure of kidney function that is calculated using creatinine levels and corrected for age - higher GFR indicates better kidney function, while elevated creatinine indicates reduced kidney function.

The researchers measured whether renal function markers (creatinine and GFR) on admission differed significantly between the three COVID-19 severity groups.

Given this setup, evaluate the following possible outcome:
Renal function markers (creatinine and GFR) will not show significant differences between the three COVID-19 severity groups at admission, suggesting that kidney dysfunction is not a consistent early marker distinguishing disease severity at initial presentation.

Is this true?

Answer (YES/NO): NO